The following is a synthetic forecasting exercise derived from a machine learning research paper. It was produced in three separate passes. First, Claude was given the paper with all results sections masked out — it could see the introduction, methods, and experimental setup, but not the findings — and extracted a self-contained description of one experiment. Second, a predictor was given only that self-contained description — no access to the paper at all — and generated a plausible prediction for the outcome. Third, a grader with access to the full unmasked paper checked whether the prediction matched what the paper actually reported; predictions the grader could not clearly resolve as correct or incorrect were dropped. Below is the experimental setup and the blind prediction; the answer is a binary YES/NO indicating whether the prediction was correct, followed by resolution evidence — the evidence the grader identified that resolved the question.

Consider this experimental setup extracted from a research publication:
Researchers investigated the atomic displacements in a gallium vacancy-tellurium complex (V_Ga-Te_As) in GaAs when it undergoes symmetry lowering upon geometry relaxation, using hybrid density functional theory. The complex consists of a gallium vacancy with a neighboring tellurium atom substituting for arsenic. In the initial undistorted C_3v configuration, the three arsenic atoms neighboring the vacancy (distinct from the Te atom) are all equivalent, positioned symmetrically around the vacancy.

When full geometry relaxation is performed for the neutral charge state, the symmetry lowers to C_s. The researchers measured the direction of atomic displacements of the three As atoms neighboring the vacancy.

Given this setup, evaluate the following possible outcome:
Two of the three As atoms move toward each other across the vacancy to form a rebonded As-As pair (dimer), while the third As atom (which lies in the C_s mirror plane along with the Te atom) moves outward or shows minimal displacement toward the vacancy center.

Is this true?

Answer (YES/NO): NO